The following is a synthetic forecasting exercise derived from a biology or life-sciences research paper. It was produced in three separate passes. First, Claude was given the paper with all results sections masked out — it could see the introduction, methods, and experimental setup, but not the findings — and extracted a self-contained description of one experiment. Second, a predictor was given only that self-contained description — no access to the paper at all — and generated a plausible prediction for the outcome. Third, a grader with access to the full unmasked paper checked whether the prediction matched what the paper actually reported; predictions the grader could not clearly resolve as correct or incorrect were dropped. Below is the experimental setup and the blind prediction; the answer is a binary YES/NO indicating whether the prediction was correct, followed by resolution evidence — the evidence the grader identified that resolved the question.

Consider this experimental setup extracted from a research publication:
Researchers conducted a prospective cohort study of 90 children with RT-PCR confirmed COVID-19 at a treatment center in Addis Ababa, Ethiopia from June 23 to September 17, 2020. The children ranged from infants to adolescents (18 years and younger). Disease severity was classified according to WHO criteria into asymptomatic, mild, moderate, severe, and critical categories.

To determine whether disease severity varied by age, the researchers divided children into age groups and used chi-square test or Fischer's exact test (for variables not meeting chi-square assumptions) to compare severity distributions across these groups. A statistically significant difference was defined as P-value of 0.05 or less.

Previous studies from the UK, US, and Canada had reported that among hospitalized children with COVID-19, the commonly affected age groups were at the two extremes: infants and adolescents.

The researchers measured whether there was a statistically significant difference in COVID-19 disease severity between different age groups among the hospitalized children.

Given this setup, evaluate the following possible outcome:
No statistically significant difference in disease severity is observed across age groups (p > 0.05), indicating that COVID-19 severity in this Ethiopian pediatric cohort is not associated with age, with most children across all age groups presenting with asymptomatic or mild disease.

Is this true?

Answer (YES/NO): YES